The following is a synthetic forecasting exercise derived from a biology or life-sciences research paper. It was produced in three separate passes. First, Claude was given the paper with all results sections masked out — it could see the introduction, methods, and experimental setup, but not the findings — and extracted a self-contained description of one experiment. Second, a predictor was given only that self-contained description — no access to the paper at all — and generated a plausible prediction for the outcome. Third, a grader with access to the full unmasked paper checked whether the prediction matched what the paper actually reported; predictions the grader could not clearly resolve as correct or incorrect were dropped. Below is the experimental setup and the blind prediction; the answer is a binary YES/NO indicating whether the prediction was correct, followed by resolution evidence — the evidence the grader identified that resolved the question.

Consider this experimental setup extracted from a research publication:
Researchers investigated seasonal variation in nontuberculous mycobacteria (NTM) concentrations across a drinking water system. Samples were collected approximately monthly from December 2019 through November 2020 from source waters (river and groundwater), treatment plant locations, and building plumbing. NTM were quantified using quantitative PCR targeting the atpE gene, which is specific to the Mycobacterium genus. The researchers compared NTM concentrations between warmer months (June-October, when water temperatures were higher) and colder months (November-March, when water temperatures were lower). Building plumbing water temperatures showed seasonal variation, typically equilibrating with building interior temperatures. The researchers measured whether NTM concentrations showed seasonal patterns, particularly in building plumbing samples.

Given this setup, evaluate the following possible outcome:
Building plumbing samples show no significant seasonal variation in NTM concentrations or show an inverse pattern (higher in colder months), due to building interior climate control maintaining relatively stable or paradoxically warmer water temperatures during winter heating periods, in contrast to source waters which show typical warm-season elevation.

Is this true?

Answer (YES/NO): NO